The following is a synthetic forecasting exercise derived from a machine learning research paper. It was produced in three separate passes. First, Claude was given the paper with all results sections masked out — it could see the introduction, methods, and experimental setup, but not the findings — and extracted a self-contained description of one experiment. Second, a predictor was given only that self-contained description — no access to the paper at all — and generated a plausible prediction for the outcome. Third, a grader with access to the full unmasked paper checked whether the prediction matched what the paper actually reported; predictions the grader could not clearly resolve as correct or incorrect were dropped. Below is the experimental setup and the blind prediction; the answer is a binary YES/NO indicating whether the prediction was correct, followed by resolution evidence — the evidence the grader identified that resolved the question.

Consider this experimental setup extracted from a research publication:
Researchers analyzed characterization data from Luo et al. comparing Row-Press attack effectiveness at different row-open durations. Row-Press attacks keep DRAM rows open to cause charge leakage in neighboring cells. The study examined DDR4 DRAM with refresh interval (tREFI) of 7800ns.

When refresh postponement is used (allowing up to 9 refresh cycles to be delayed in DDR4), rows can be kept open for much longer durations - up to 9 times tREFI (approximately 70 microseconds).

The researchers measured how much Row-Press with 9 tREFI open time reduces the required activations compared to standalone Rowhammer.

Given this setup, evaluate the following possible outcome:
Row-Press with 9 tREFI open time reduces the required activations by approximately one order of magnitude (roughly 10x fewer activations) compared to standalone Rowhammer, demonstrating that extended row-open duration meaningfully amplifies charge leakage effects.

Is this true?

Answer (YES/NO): NO